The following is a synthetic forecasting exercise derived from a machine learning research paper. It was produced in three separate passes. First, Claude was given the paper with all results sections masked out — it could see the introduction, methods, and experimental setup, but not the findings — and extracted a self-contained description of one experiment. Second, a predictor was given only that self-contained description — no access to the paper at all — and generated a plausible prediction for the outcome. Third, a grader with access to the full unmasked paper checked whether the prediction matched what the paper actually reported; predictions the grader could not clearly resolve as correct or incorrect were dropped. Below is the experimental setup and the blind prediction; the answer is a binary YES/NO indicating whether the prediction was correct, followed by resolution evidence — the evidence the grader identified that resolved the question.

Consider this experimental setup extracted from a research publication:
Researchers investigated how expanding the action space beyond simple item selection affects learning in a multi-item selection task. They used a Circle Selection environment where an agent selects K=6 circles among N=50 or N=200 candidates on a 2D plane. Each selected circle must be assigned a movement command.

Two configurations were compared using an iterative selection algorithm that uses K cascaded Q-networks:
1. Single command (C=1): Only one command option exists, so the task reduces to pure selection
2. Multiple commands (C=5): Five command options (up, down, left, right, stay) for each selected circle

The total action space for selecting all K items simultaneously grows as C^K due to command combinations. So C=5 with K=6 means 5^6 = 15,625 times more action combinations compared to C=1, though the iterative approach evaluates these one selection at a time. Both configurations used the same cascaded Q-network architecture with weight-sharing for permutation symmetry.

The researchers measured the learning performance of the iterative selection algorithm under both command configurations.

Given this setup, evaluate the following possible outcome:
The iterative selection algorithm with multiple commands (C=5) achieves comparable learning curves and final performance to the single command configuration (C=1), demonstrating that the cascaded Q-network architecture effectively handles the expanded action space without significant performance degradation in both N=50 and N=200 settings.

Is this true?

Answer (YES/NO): NO